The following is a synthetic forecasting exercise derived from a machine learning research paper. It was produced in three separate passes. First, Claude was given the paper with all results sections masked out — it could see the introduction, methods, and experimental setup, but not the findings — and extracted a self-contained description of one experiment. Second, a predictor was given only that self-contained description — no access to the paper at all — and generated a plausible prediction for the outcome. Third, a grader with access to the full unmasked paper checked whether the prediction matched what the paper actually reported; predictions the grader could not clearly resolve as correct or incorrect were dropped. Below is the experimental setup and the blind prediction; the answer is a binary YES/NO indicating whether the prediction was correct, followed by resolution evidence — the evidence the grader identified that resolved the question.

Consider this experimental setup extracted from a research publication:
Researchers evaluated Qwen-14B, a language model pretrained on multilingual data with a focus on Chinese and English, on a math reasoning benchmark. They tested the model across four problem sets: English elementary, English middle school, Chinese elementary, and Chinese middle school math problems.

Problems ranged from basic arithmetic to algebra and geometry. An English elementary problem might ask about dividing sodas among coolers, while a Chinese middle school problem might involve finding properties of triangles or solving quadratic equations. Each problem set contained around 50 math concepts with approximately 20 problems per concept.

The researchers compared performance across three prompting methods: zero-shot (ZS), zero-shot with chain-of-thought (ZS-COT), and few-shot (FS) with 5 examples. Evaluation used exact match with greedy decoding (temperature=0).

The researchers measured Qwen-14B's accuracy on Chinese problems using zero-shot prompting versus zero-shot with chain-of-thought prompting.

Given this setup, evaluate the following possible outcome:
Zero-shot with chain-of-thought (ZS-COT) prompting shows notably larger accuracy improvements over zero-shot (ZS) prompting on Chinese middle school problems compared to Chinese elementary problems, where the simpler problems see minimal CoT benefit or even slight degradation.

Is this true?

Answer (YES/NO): NO